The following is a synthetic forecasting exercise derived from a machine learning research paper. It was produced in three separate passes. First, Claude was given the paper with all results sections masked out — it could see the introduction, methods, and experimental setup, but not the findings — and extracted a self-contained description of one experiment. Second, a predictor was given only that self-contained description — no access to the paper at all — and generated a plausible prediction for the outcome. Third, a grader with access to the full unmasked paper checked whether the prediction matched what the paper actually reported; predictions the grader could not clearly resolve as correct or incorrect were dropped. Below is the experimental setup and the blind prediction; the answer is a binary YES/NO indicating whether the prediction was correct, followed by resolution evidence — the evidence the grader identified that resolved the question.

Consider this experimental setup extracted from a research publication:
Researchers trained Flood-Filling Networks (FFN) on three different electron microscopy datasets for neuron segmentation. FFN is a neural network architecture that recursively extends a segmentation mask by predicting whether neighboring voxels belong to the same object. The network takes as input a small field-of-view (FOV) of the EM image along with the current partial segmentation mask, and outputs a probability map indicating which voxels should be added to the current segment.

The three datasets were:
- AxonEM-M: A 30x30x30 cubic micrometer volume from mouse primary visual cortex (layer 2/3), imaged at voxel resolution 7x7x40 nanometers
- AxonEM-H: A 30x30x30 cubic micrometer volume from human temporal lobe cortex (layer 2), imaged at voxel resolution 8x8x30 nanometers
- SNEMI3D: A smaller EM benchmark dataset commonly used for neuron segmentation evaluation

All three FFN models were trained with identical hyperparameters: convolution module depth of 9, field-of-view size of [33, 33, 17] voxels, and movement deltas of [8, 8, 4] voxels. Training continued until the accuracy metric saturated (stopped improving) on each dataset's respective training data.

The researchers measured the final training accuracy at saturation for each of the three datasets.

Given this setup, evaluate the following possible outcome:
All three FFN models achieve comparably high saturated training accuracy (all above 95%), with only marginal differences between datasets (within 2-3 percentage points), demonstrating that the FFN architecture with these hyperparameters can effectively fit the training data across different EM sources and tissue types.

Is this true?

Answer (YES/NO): NO